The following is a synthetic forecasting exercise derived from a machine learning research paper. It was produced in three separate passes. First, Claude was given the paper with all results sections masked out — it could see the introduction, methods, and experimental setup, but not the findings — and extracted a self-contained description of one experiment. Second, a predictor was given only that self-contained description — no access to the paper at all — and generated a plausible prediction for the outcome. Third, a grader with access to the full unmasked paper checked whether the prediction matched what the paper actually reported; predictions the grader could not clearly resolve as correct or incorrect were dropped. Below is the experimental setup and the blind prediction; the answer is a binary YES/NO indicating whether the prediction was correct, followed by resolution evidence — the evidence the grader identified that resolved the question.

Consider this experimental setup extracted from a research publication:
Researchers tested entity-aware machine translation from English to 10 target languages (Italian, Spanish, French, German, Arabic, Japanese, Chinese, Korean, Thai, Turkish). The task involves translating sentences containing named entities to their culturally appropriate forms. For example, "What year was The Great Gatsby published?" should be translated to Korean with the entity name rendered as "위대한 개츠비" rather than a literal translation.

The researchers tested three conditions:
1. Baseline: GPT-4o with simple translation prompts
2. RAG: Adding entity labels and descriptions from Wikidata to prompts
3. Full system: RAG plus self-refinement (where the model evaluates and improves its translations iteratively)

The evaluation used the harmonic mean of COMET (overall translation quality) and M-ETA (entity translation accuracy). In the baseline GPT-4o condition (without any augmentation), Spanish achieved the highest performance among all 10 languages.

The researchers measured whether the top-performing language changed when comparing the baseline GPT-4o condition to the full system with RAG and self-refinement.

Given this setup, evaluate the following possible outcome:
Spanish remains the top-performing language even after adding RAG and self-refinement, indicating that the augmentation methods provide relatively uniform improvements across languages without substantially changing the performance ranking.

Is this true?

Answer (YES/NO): NO